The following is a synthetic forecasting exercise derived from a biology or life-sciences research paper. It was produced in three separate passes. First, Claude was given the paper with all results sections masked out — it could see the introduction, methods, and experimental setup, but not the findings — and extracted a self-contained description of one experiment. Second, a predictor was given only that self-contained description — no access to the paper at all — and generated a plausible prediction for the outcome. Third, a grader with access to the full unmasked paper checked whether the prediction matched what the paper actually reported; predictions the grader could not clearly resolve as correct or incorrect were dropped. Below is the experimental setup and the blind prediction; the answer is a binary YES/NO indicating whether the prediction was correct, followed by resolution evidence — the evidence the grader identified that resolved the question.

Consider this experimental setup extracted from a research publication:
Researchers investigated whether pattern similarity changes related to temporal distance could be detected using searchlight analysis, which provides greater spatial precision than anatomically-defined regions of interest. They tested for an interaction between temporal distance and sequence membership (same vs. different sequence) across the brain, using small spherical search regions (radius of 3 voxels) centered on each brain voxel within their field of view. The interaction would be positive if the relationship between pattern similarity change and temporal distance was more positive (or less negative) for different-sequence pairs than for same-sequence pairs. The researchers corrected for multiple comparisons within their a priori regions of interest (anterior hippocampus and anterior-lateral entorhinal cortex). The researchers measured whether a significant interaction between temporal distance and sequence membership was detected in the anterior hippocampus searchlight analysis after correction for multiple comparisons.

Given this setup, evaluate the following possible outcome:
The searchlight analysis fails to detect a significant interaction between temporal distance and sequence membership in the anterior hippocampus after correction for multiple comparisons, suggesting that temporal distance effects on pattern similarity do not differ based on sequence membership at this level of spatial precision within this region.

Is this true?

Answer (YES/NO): NO